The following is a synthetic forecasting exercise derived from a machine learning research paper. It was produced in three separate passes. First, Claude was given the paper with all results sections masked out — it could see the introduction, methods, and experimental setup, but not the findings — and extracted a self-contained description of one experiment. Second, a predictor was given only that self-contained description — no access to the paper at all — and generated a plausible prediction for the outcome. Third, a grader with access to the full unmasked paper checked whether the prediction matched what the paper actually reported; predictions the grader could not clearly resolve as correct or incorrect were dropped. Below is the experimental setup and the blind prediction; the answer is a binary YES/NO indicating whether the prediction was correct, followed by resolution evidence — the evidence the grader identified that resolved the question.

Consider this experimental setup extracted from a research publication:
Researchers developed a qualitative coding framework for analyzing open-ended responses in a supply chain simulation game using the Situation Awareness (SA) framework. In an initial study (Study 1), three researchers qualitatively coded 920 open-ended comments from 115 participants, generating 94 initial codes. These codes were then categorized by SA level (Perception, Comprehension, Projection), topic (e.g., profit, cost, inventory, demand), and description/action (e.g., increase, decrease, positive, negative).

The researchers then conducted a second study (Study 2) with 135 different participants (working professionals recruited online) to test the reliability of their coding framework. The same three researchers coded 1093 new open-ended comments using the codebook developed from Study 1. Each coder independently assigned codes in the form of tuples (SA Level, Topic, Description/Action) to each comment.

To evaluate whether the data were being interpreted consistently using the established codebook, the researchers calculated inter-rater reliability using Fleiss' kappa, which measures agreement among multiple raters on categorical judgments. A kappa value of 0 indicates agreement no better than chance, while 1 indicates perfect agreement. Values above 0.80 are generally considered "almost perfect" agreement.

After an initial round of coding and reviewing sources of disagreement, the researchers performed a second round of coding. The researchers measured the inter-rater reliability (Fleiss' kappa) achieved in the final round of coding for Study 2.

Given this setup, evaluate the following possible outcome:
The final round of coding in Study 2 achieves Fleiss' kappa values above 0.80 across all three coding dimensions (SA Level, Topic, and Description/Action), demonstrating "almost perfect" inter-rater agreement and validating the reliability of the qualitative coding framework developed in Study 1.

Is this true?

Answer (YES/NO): NO